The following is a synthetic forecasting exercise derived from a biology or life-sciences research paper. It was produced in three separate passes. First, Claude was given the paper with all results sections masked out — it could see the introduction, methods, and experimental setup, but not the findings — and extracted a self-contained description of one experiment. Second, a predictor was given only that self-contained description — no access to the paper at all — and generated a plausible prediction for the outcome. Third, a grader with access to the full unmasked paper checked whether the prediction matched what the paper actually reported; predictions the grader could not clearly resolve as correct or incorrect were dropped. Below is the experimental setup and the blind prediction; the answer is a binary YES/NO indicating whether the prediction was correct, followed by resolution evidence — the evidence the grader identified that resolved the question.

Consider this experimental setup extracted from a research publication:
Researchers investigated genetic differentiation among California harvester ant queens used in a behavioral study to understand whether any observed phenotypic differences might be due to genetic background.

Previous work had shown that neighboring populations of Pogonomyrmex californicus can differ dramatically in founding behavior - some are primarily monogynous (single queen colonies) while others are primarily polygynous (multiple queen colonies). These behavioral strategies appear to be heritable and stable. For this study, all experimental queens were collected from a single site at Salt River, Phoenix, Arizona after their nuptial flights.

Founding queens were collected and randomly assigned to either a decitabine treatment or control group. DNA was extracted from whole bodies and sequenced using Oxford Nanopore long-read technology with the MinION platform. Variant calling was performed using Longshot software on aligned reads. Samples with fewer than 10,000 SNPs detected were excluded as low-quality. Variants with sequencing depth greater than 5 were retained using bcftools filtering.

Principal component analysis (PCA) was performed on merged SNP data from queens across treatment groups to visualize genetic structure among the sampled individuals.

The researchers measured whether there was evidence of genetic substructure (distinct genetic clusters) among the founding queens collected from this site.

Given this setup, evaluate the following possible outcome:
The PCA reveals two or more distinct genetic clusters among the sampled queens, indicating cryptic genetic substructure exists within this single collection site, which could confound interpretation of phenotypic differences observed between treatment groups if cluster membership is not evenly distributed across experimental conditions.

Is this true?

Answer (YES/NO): NO